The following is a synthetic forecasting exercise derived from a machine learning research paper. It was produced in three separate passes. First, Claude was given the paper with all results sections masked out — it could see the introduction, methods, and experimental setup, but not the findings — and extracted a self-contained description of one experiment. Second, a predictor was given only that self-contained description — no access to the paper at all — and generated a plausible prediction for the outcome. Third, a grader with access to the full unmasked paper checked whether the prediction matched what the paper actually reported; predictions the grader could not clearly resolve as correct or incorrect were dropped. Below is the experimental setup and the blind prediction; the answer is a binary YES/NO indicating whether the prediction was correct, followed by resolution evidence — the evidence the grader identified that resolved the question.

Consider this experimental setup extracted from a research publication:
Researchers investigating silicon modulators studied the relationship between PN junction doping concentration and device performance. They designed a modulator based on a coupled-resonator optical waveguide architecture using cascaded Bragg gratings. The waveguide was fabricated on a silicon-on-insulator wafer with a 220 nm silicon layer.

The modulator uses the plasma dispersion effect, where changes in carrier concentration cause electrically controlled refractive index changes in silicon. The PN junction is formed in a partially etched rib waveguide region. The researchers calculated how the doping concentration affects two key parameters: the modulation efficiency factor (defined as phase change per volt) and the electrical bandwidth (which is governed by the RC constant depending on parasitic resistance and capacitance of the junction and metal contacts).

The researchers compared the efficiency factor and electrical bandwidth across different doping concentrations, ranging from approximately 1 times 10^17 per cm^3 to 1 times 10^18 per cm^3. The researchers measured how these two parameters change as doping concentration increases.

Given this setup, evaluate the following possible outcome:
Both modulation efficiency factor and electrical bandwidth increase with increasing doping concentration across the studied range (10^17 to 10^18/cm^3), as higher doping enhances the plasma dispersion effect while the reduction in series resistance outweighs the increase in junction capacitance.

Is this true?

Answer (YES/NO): NO